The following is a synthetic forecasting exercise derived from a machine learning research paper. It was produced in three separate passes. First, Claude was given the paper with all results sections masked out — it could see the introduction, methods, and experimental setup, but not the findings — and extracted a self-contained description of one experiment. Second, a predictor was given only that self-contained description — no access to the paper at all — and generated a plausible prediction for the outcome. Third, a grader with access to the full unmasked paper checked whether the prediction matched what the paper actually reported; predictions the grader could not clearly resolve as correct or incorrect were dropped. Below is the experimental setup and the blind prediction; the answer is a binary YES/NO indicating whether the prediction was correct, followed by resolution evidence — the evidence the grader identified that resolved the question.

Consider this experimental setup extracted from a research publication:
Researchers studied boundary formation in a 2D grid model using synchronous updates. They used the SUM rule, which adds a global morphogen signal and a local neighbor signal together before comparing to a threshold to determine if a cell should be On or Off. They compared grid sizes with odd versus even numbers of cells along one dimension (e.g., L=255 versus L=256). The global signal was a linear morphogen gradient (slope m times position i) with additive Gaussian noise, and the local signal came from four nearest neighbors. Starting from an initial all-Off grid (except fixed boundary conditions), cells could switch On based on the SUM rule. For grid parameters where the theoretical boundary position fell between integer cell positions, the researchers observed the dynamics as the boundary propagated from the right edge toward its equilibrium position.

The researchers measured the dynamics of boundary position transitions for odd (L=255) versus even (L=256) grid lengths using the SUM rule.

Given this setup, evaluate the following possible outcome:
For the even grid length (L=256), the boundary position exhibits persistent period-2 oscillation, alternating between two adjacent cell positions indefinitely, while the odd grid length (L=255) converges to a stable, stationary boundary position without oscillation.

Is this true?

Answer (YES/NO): NO